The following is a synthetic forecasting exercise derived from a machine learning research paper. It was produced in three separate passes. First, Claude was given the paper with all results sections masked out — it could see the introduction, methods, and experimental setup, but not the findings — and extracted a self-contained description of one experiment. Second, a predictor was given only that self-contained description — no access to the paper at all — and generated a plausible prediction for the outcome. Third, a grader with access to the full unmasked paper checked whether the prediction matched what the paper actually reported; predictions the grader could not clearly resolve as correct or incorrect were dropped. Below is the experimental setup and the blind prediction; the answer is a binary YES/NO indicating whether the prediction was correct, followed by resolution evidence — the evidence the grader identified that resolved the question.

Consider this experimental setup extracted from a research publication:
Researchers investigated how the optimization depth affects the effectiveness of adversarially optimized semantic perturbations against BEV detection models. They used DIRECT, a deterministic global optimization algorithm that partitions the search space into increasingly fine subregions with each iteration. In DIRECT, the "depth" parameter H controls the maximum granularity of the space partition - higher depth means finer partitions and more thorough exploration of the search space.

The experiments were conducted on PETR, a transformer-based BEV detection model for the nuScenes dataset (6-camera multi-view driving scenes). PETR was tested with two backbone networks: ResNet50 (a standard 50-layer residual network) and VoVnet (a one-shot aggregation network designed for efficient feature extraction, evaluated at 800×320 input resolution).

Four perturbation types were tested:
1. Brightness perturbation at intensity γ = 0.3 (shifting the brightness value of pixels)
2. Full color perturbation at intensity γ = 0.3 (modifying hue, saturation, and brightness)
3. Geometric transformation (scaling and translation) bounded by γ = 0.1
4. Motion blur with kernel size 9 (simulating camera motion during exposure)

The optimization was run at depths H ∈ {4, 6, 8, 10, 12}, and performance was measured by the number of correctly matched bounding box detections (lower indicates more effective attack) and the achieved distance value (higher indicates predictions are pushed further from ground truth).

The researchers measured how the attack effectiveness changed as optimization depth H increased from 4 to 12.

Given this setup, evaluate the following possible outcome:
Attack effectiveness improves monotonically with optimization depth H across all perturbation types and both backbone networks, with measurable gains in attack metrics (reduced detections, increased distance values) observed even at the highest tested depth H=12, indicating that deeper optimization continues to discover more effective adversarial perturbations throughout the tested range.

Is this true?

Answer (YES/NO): NO